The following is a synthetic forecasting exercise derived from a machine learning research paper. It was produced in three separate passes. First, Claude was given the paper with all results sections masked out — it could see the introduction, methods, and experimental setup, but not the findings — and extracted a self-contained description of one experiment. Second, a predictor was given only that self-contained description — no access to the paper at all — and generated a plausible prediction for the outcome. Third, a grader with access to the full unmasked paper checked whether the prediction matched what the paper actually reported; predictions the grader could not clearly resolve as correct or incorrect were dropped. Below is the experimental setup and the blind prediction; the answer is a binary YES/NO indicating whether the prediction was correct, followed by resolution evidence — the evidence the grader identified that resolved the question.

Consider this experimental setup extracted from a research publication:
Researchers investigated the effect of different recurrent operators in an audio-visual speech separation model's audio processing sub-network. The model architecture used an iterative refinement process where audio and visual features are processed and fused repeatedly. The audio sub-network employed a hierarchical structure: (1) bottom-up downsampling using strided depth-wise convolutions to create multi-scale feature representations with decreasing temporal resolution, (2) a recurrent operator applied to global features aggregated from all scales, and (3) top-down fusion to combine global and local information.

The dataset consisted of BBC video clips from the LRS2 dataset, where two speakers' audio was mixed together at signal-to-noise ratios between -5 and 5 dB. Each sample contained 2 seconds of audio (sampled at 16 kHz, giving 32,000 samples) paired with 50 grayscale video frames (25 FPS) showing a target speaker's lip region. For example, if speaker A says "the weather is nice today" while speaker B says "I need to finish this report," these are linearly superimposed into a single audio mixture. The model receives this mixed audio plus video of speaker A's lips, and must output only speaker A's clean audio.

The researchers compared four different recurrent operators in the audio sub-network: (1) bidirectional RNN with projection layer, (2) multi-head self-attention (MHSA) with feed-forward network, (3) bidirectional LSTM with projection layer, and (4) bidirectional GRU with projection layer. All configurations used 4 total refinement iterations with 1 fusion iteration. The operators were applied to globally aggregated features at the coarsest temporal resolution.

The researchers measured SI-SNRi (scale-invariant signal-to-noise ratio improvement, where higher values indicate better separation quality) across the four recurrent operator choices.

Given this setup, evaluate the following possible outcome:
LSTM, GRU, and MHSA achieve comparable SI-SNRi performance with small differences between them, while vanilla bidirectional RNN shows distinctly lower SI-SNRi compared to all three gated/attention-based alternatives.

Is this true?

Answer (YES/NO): NO